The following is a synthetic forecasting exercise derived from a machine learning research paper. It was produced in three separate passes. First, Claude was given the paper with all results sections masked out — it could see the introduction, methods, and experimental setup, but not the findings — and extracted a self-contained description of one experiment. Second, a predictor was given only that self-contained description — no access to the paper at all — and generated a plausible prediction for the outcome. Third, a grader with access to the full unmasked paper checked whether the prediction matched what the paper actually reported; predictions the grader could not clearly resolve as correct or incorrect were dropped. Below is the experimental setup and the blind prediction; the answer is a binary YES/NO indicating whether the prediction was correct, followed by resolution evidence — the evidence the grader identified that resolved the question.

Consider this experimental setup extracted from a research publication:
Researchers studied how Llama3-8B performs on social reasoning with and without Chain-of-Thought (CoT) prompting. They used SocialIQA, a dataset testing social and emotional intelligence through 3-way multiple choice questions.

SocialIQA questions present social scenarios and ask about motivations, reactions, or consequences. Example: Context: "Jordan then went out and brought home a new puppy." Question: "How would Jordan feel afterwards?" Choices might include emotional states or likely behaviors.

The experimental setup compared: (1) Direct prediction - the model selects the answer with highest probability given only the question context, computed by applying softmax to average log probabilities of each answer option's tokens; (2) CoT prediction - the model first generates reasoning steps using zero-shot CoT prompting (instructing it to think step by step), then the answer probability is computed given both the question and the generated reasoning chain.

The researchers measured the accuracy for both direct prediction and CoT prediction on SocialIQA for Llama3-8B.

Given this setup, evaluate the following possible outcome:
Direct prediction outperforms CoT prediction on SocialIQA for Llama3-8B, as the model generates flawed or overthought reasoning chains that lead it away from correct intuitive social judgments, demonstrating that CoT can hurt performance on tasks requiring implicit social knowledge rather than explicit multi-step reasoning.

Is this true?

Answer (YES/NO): NO